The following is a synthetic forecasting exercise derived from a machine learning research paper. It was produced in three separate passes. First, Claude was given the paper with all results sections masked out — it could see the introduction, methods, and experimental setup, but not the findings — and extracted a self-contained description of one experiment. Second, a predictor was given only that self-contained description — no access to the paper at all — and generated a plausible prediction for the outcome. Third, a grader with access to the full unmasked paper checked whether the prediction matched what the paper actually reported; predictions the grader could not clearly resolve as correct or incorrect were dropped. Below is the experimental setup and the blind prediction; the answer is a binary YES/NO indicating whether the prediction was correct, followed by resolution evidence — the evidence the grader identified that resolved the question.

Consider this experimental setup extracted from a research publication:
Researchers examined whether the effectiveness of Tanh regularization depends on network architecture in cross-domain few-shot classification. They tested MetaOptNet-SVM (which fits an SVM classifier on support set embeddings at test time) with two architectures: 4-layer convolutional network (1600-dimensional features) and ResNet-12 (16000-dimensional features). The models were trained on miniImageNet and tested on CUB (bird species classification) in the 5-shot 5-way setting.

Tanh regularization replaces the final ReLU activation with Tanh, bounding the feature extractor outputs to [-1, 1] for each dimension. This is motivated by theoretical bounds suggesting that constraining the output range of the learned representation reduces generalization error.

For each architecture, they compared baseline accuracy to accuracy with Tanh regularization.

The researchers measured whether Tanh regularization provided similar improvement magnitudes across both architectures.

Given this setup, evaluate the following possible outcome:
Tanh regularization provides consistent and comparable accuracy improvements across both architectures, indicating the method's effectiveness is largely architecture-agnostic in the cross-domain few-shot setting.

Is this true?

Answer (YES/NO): NO